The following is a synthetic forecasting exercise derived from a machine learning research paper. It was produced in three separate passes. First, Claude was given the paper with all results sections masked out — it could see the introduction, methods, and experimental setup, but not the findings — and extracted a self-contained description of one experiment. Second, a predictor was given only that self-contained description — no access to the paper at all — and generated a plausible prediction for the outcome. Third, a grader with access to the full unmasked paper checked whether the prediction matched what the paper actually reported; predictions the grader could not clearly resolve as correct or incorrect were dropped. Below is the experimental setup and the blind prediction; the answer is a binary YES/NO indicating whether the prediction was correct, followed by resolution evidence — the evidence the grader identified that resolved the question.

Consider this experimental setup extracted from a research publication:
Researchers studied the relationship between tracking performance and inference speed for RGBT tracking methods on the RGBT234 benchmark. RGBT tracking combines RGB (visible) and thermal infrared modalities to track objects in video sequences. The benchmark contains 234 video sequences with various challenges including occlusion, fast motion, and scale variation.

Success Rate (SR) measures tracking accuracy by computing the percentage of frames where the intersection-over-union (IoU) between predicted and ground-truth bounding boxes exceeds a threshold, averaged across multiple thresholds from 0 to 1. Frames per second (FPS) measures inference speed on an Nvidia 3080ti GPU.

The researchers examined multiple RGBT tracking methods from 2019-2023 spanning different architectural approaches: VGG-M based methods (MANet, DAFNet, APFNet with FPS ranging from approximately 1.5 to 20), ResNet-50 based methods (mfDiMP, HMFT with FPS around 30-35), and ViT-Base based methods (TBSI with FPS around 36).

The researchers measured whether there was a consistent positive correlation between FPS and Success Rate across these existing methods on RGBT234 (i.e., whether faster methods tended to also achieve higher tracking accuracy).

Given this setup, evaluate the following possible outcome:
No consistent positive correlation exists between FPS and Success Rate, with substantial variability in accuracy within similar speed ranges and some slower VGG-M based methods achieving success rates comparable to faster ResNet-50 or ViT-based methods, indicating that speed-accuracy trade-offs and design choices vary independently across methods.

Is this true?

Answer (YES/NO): NO